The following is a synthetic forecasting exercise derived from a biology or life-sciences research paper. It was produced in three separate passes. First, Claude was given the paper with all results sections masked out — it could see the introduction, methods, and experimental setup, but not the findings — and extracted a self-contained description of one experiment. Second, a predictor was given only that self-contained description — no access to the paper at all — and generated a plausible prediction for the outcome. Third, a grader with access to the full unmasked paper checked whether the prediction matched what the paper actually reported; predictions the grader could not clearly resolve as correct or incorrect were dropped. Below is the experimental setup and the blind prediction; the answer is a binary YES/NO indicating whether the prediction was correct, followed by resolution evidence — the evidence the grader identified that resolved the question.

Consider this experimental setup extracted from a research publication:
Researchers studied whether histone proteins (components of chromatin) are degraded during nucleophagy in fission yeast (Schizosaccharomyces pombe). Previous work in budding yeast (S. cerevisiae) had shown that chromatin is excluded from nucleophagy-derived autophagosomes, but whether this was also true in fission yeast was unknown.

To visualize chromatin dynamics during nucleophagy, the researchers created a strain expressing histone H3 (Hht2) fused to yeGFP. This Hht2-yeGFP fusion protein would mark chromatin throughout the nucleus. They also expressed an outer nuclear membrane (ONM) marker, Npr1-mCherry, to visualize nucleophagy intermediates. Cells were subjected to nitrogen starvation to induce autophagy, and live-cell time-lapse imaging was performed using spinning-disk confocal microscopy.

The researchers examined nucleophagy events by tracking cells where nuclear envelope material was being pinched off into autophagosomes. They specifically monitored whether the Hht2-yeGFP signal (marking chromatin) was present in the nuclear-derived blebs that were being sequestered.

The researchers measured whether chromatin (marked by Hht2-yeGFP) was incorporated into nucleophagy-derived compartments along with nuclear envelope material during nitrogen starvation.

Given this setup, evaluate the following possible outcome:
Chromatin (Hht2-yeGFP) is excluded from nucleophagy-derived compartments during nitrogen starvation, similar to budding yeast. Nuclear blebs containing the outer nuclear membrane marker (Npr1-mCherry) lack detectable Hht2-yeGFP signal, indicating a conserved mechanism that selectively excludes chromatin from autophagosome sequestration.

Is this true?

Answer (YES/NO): YES